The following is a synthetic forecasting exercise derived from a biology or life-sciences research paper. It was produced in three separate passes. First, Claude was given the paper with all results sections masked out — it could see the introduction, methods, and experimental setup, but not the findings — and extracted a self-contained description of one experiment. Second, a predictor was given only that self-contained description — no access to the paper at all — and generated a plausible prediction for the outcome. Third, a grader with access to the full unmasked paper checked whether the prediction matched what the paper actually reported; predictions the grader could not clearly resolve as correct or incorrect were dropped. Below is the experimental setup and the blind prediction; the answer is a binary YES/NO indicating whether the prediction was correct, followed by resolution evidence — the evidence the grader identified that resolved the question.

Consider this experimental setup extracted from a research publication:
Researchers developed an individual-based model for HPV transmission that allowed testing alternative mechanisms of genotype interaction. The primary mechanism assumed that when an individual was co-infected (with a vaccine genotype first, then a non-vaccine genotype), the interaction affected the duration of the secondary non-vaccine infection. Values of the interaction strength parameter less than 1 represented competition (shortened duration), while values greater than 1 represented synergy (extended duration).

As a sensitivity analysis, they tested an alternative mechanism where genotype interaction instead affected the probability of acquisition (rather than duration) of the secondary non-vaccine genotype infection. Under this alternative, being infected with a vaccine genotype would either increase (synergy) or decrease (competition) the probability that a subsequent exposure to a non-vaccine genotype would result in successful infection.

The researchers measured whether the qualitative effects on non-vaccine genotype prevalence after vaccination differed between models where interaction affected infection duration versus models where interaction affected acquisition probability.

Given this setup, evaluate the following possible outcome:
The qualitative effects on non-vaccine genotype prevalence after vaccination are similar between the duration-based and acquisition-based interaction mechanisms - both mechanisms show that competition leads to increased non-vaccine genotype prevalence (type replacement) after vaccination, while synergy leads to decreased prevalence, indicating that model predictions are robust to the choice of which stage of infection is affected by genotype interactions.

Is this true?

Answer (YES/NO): YES